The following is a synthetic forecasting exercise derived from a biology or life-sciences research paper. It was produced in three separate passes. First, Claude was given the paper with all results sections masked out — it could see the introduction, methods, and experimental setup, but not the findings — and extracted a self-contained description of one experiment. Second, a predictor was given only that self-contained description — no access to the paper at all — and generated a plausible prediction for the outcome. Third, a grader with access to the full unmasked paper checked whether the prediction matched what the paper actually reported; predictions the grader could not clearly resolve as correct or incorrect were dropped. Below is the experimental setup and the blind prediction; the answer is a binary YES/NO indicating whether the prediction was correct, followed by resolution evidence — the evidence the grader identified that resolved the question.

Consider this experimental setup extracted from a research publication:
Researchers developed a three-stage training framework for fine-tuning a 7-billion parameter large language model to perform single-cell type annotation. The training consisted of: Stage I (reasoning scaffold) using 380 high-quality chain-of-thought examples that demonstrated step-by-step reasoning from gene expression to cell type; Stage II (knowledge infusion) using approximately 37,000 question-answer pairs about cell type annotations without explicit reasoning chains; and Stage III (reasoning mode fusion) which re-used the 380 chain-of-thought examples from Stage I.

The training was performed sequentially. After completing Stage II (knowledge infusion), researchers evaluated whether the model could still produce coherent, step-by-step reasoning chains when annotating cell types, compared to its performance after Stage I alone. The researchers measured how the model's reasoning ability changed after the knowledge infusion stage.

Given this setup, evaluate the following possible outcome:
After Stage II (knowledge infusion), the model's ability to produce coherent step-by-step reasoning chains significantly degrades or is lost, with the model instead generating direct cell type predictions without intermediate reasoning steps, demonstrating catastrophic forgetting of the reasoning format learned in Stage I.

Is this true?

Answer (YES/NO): NO